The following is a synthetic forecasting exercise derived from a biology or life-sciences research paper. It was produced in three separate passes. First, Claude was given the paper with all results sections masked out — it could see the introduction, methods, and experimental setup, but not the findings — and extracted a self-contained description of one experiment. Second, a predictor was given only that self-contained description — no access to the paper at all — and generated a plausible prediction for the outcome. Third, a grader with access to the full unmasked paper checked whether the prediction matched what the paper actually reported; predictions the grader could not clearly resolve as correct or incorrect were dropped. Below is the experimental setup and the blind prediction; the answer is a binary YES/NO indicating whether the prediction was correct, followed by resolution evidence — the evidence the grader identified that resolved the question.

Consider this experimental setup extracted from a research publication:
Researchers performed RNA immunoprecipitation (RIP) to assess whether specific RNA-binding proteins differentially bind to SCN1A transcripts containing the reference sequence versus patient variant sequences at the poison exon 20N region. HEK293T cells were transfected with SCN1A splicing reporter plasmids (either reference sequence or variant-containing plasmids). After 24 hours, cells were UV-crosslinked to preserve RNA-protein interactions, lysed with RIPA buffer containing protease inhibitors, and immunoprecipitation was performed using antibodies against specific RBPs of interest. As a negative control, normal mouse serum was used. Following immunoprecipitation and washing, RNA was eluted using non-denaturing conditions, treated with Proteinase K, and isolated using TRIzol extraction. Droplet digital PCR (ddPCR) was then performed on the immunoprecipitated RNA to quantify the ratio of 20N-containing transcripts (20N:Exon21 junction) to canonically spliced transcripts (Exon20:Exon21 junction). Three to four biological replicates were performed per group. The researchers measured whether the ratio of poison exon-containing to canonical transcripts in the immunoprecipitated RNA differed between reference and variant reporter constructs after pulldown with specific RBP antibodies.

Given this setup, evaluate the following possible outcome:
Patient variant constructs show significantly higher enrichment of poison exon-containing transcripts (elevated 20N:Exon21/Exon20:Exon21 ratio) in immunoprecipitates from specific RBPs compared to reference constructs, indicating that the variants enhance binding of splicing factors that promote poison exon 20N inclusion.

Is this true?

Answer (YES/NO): YES